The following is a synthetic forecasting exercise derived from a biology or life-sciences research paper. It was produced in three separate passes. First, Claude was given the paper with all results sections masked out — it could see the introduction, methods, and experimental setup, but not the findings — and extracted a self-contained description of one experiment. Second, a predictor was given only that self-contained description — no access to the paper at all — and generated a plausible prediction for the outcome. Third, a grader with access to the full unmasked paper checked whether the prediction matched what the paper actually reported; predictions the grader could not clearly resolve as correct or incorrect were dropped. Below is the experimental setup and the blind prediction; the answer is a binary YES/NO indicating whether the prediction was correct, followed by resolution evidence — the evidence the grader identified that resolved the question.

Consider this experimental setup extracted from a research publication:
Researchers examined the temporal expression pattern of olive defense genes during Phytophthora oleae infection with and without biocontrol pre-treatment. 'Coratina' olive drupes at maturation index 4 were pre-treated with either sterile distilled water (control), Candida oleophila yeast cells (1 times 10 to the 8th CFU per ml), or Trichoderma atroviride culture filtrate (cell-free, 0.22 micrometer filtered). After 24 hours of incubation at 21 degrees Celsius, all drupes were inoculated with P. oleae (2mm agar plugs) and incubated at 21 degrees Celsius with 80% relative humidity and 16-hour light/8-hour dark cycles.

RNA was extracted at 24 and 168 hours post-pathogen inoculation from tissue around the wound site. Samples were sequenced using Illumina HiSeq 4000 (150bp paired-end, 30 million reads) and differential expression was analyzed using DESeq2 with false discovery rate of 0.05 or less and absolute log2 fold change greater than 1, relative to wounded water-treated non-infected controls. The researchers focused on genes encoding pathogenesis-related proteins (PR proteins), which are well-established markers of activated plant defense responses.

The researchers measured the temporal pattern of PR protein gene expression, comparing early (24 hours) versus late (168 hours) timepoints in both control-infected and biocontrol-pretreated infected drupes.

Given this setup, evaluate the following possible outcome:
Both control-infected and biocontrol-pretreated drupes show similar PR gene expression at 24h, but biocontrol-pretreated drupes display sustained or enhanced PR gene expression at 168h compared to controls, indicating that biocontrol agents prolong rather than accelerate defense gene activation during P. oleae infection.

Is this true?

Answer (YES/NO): NO